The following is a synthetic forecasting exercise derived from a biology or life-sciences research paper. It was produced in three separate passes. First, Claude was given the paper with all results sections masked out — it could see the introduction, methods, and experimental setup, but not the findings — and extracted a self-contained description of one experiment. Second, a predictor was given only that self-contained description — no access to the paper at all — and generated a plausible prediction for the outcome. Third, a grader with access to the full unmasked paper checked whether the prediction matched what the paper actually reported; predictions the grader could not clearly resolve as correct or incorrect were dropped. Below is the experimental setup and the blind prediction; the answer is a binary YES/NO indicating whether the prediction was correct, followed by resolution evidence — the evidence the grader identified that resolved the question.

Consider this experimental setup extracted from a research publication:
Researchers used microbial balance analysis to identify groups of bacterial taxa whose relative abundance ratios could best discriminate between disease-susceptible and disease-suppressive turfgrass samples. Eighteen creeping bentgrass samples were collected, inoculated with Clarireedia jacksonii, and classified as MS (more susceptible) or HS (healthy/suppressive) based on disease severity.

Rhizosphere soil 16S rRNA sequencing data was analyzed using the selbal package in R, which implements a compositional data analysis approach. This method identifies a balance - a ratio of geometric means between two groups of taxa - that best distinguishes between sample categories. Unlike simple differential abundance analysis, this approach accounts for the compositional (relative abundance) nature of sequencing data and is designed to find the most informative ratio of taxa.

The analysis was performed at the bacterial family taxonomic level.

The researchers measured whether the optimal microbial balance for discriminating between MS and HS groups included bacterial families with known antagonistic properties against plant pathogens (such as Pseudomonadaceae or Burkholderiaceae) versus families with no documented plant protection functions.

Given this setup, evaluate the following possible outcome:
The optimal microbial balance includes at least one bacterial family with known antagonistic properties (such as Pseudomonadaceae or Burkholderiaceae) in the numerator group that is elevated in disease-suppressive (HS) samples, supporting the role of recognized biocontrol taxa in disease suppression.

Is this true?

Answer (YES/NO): NO